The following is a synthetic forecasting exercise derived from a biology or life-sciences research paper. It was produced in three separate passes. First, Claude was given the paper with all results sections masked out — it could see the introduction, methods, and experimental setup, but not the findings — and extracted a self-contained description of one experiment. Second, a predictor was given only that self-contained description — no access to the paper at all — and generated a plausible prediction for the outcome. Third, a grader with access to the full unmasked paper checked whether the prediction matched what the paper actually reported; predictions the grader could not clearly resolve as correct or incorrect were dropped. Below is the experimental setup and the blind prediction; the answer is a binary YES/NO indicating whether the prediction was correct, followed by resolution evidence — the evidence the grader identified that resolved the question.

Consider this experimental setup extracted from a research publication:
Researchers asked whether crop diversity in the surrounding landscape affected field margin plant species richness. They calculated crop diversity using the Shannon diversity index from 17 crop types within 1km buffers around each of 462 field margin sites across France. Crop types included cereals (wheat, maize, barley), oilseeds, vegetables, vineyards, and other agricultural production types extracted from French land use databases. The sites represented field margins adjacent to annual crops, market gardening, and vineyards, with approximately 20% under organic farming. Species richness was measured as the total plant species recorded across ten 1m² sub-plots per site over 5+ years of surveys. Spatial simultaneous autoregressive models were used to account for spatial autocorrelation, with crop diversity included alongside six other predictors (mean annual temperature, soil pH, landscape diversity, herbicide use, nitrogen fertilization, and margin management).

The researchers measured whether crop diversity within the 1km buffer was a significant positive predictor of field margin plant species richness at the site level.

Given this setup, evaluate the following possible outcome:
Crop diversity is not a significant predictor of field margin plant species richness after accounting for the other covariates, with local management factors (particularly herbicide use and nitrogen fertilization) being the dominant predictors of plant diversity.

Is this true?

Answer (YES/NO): YES